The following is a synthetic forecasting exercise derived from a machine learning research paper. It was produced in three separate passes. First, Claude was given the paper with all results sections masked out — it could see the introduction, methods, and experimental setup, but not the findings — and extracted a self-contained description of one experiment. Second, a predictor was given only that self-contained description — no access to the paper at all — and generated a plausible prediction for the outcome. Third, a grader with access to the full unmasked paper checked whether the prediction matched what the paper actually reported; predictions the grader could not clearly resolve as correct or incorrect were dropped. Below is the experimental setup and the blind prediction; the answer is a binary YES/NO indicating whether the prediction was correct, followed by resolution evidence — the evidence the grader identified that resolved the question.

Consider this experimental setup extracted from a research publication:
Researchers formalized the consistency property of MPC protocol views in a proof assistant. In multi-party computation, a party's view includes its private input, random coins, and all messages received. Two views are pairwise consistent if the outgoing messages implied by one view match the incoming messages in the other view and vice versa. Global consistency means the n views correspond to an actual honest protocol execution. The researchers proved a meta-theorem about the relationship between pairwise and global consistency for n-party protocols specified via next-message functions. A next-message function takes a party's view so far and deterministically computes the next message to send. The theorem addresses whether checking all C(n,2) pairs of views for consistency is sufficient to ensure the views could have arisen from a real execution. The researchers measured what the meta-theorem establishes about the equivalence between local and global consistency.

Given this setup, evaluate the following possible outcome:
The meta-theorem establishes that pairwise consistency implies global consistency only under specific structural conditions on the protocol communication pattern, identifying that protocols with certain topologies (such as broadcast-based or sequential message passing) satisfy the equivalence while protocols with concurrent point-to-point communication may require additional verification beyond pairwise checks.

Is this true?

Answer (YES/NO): NO